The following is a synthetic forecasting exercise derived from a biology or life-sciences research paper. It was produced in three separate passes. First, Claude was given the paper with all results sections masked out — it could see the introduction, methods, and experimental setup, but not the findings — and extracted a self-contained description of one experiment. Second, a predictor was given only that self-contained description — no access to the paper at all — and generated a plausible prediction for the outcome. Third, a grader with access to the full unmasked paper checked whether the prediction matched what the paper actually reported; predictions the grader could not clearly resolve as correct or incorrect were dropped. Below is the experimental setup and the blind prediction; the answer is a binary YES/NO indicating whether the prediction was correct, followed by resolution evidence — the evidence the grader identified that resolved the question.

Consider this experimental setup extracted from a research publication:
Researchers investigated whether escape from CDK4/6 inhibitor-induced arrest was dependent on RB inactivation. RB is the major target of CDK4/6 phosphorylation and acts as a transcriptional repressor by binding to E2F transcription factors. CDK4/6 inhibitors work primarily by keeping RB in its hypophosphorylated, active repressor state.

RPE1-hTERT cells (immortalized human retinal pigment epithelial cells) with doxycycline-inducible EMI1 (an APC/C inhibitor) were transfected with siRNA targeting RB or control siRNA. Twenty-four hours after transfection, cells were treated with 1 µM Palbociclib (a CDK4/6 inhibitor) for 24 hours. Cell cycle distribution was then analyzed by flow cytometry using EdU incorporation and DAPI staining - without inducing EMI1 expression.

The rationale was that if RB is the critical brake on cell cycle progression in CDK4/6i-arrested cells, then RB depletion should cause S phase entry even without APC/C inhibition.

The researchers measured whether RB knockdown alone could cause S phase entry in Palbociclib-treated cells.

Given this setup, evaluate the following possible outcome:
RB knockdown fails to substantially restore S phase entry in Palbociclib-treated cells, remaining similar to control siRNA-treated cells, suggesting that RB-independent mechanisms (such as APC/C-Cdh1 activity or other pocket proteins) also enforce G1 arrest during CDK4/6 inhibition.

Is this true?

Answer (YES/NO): NO